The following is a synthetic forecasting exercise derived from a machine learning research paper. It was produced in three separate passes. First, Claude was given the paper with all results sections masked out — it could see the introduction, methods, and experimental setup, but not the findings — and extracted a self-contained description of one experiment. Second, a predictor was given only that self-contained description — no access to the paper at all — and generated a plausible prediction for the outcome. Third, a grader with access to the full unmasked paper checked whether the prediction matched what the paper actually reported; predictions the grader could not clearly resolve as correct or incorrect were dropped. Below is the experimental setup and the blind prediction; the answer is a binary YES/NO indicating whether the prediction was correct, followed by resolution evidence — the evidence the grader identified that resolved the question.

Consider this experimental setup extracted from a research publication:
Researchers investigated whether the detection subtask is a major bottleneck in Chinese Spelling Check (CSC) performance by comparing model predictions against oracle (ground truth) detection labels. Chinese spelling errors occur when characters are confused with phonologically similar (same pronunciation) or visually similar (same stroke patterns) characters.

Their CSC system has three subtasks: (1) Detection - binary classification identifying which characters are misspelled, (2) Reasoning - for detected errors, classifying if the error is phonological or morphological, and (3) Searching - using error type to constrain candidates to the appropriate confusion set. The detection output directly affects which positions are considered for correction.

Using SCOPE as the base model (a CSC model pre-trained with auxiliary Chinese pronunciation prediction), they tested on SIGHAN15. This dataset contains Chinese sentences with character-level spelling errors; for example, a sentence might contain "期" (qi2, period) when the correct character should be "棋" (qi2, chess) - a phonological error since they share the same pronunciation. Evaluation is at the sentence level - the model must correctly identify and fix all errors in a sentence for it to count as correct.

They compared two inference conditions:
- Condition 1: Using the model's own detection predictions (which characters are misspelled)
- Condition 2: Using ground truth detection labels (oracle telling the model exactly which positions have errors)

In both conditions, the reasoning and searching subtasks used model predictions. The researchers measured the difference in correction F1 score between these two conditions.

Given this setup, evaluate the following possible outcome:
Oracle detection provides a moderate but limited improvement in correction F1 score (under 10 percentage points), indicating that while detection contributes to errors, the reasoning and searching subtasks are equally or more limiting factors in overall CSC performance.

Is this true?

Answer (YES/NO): YES